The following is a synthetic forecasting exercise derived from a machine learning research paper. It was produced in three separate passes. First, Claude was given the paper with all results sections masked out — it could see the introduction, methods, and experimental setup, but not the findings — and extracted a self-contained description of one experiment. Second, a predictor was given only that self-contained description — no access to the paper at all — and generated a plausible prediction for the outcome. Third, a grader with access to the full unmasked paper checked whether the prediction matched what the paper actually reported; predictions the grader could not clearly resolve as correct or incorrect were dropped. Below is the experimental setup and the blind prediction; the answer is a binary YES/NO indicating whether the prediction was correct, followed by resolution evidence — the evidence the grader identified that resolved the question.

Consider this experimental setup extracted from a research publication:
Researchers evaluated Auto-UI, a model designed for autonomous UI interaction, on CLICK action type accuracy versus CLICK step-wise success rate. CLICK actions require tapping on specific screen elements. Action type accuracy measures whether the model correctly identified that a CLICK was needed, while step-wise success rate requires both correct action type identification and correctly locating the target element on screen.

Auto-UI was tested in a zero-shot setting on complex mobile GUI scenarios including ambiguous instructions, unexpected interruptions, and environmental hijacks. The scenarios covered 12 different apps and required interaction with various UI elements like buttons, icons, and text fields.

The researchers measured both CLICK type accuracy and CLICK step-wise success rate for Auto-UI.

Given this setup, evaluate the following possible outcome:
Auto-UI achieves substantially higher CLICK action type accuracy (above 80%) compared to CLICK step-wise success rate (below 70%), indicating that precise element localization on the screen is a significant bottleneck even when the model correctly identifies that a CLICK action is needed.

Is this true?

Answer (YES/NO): NO